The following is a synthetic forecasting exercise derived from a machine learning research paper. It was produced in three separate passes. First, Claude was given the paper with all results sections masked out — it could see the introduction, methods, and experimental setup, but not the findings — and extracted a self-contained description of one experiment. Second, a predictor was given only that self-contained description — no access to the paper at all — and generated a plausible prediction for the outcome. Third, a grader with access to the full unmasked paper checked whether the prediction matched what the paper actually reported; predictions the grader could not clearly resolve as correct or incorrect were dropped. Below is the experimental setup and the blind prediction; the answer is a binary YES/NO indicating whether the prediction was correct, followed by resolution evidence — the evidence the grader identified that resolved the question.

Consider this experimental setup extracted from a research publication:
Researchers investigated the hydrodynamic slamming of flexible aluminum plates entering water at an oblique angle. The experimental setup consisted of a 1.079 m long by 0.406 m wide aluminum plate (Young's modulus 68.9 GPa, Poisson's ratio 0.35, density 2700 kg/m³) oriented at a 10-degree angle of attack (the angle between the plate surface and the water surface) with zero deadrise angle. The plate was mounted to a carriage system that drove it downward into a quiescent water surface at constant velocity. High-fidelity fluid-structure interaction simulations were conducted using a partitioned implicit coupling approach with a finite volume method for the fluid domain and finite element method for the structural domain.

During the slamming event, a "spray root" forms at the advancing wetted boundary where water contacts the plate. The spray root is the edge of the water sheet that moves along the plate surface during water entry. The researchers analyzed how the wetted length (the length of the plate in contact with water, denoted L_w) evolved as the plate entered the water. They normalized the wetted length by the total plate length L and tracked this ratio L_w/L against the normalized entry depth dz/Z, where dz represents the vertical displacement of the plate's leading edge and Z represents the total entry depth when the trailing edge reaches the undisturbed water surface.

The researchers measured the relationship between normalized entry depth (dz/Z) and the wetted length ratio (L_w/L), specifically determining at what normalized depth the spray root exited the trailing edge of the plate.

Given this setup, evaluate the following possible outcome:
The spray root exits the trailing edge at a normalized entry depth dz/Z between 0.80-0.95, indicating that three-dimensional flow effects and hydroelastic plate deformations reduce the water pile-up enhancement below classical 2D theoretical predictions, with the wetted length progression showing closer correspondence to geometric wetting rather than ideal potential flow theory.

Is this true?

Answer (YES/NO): NO